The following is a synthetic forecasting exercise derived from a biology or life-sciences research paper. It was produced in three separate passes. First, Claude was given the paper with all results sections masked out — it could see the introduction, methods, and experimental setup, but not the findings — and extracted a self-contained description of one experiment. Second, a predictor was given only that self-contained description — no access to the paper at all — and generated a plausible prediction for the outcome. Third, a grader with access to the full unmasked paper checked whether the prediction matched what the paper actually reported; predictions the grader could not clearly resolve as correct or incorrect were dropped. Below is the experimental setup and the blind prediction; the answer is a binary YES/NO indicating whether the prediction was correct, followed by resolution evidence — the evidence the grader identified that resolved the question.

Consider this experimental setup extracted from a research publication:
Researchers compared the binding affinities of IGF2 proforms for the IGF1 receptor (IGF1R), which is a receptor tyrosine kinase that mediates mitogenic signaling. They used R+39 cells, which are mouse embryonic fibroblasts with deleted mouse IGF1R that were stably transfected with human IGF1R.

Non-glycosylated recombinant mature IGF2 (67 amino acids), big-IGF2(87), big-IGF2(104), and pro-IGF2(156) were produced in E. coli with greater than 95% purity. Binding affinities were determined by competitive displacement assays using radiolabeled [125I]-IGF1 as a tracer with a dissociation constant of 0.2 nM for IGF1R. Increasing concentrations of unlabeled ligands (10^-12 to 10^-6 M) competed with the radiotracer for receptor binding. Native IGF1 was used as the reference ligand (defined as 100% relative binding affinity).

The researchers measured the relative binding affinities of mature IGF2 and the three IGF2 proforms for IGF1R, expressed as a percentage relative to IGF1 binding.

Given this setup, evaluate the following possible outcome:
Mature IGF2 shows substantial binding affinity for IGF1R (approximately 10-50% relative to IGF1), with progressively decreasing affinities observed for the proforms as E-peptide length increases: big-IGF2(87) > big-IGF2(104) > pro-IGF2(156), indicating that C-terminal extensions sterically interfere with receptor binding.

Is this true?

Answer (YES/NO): YES